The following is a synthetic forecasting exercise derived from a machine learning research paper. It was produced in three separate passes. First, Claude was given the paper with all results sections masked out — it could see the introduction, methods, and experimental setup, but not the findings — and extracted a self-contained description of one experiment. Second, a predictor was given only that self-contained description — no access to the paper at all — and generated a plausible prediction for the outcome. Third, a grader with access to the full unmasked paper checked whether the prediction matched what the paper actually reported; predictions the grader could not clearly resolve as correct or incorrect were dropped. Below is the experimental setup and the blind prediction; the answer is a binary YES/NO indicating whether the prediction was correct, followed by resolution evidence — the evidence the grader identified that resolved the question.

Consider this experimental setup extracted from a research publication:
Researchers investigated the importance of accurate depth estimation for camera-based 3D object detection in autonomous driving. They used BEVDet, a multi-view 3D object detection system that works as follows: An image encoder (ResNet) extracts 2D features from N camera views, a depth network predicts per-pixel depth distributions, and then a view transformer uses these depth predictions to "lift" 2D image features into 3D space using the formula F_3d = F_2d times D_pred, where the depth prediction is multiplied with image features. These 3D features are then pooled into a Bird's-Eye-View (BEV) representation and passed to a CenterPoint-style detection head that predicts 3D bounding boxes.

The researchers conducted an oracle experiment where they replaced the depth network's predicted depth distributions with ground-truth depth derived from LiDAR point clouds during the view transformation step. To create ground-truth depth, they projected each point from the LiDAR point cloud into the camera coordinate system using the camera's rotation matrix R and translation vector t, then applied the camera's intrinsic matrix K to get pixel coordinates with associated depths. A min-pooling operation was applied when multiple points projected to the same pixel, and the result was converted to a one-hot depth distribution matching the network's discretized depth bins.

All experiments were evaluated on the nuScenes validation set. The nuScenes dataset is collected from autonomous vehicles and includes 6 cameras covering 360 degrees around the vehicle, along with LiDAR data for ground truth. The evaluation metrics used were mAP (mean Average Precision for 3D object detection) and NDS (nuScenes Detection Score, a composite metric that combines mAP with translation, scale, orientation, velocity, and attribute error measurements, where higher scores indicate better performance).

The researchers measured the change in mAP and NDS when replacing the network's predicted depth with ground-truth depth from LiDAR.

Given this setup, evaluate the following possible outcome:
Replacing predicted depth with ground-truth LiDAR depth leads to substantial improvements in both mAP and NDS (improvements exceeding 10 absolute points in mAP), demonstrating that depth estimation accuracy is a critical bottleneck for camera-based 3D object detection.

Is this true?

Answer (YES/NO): YES